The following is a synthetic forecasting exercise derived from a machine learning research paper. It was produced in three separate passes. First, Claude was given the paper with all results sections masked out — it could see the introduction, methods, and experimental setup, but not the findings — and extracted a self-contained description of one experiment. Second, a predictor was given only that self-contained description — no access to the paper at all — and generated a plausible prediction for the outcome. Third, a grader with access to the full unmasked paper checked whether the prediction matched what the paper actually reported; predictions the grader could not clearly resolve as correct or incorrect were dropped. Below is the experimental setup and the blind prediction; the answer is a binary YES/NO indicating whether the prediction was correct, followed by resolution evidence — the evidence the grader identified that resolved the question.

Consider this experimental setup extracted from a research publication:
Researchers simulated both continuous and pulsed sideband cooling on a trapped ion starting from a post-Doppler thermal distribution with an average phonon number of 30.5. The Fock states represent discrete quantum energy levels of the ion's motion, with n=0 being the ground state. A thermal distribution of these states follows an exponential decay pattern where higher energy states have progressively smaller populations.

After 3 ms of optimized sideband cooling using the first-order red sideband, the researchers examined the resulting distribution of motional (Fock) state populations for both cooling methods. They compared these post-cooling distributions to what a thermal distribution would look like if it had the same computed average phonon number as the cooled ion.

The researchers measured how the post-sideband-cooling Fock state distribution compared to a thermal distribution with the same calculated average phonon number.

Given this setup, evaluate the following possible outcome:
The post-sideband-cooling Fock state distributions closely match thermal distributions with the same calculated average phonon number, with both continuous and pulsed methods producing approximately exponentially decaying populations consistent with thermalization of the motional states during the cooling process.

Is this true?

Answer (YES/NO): NO